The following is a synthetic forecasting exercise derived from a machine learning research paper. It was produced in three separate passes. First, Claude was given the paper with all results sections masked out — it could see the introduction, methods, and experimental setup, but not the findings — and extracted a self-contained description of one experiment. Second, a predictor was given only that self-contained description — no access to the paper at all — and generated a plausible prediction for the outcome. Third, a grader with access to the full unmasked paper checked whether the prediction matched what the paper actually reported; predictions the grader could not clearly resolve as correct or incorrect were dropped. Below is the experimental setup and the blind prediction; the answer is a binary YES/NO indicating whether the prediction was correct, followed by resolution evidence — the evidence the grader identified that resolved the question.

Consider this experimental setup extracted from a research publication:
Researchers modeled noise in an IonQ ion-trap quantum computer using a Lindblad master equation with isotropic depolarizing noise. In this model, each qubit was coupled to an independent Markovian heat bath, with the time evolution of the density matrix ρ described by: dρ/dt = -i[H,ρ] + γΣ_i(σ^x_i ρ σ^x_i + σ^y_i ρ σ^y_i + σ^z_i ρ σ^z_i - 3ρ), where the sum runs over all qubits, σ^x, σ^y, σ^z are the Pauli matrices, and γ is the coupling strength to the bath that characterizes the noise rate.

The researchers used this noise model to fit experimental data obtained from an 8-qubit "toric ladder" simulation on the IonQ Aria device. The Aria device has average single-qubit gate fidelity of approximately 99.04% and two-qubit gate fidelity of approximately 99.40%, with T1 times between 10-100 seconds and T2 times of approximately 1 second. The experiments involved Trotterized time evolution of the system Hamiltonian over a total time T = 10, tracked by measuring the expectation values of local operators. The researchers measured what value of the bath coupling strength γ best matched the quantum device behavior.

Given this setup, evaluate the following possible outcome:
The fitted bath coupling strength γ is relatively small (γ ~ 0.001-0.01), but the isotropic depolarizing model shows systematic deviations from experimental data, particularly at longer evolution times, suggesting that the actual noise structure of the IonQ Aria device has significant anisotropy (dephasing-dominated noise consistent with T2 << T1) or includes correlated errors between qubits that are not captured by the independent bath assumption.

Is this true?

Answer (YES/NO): NO